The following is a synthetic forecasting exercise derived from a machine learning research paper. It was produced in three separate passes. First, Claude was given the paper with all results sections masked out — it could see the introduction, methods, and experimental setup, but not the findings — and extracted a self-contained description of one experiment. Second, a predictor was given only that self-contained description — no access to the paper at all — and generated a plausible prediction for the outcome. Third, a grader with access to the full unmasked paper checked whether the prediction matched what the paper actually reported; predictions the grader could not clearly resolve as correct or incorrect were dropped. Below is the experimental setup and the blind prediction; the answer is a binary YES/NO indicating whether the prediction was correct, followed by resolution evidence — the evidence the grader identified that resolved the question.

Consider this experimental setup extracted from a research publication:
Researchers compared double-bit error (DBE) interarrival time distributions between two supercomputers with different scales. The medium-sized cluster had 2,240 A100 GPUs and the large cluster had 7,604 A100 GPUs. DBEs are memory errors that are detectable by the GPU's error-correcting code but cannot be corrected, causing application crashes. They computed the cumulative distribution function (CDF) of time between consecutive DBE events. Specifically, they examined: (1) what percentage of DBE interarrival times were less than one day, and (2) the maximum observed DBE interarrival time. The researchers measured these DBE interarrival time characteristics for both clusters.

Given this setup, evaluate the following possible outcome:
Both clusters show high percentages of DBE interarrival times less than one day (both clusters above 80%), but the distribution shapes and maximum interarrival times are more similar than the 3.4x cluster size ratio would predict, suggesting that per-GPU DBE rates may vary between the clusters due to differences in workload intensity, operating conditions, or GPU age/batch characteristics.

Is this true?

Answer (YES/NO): NO